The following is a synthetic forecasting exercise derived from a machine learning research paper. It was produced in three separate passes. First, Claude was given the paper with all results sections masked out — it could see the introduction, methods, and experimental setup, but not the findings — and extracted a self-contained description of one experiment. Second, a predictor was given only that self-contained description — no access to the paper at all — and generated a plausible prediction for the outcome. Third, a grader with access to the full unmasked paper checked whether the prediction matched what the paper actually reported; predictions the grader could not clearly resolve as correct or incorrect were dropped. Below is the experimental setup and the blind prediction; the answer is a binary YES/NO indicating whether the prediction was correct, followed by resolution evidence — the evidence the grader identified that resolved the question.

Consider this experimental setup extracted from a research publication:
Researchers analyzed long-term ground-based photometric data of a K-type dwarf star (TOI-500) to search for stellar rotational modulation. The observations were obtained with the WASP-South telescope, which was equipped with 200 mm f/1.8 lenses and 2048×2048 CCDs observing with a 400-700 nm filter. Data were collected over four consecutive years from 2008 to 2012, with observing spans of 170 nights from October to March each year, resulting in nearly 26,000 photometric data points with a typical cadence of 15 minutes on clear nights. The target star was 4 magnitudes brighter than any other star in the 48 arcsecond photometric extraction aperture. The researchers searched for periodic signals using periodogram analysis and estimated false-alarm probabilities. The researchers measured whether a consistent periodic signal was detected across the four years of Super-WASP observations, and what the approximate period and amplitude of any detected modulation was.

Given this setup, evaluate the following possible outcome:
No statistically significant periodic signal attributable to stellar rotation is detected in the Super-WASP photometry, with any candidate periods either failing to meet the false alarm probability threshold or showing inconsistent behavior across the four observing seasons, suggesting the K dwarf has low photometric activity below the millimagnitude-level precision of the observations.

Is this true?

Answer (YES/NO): NO